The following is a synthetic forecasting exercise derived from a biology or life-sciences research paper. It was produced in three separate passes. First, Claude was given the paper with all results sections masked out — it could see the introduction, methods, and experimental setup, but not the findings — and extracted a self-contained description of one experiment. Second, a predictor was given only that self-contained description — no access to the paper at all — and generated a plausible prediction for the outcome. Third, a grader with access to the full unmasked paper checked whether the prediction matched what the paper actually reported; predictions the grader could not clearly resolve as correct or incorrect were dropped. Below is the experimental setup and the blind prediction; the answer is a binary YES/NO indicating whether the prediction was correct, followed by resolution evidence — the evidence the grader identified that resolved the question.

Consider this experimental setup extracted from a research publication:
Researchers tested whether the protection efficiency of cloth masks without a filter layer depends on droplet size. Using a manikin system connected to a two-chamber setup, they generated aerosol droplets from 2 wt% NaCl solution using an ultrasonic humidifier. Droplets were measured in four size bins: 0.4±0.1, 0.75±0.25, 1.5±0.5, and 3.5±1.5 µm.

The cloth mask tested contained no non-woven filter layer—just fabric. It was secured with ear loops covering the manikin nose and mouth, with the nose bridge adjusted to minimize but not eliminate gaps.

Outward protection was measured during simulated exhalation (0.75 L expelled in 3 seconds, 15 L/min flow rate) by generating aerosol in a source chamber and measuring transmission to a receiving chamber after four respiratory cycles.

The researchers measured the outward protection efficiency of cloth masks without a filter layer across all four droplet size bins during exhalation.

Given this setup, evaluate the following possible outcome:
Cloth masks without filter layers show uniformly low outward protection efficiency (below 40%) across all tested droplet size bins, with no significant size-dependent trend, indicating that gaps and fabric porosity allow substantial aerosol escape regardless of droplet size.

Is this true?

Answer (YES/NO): NO